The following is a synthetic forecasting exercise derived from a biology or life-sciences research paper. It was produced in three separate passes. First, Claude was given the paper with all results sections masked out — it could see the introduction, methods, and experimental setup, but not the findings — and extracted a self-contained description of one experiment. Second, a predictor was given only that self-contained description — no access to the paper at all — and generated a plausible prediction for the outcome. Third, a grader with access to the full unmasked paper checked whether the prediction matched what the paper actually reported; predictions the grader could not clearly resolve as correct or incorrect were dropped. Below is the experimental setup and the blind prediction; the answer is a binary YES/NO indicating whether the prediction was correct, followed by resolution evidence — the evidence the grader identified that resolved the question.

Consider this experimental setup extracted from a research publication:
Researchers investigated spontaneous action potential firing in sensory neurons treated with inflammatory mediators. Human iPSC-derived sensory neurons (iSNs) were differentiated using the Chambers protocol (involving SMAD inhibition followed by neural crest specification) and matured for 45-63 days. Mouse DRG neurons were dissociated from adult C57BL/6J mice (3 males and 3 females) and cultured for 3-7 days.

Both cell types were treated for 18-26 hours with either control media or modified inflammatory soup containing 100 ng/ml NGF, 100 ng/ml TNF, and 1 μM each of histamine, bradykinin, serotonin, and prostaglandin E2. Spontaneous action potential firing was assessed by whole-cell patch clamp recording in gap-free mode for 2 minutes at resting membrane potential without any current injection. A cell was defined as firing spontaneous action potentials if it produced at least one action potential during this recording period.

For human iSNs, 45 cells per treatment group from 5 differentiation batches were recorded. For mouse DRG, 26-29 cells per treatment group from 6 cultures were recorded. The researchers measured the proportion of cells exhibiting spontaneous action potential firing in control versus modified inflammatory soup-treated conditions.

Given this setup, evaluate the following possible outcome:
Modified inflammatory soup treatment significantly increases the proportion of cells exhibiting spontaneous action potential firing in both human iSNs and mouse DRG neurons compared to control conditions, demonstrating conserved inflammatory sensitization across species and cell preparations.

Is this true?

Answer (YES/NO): NO